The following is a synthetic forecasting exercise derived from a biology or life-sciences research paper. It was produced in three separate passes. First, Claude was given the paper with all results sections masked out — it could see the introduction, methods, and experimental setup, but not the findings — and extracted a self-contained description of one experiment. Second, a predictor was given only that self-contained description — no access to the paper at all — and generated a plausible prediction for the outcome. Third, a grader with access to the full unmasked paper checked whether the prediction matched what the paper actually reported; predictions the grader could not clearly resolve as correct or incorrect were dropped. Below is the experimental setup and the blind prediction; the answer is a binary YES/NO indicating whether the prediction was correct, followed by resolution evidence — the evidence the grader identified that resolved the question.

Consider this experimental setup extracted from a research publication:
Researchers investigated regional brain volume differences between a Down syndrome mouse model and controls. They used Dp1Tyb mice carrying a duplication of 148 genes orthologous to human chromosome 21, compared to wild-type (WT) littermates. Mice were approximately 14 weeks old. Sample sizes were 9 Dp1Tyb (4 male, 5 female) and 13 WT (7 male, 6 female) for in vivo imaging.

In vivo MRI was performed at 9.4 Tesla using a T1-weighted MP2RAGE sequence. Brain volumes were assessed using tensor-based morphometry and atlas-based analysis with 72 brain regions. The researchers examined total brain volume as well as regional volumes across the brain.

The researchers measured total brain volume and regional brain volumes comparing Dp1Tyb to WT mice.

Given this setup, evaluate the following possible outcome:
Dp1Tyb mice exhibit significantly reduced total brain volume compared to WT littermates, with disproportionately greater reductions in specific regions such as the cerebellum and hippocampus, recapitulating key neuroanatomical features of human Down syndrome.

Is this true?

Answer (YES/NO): NO